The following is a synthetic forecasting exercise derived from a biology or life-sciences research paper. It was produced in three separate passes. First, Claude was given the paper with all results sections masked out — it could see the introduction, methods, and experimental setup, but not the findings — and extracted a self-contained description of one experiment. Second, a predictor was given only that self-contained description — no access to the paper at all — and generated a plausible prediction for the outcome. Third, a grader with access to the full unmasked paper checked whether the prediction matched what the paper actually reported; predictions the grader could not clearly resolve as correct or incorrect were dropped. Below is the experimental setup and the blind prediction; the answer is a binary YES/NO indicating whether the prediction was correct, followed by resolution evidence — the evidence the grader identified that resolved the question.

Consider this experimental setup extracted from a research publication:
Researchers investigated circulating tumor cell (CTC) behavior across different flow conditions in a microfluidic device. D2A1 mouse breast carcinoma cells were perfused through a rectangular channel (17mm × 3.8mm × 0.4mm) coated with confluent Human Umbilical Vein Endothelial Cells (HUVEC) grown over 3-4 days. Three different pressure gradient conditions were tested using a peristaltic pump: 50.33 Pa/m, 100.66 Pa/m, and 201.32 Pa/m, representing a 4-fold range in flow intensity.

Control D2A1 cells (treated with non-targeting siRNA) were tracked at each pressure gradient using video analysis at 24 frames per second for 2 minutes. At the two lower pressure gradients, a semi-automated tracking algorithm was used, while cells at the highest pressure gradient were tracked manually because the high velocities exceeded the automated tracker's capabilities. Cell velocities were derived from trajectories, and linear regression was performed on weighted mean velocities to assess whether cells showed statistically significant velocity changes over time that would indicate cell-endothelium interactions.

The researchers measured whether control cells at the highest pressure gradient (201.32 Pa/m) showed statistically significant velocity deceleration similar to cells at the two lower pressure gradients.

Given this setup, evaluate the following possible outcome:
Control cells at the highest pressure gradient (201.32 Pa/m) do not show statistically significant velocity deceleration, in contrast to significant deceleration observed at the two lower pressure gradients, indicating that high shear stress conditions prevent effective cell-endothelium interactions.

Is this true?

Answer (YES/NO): NO